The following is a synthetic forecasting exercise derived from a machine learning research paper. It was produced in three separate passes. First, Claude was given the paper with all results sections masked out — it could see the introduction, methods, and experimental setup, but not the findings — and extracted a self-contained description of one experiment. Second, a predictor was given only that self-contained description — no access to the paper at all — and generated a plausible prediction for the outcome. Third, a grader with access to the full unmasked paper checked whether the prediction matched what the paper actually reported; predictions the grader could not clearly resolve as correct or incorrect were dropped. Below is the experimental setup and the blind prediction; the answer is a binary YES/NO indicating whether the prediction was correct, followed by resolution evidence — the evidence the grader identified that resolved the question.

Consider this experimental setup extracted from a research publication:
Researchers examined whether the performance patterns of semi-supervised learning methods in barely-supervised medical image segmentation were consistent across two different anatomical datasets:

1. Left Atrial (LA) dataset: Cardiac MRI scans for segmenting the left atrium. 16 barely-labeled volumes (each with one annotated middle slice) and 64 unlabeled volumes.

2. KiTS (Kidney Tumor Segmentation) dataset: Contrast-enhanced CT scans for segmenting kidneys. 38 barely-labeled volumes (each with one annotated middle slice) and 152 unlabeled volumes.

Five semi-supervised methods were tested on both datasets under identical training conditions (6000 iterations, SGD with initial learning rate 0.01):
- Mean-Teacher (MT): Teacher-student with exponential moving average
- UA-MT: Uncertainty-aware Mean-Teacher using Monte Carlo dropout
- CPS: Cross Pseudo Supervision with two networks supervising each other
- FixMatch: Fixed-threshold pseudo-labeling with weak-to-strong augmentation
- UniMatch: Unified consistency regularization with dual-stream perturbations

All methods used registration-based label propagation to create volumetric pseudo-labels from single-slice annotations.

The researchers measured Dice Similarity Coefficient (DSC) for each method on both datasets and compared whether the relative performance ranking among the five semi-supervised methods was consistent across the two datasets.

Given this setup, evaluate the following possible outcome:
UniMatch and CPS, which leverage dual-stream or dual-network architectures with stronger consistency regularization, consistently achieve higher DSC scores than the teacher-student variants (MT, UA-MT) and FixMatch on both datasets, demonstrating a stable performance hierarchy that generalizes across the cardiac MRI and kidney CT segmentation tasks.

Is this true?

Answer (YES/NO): NO